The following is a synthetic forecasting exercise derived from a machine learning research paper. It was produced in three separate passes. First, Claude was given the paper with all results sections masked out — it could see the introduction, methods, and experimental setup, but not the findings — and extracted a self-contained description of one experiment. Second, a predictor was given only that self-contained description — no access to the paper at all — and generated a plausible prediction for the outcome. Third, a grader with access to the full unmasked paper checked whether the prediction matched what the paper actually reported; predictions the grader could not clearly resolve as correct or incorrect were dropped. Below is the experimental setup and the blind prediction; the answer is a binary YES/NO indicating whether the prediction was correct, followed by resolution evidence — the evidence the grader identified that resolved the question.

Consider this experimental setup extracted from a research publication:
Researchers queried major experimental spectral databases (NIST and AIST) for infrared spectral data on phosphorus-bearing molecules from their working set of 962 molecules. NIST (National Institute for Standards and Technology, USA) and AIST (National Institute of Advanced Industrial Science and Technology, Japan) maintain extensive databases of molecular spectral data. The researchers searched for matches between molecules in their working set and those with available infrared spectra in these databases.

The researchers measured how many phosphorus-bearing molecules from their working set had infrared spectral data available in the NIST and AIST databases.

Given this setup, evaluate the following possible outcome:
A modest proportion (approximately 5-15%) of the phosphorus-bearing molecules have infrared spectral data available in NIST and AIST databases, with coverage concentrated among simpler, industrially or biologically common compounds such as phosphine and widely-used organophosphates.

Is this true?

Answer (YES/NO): NO